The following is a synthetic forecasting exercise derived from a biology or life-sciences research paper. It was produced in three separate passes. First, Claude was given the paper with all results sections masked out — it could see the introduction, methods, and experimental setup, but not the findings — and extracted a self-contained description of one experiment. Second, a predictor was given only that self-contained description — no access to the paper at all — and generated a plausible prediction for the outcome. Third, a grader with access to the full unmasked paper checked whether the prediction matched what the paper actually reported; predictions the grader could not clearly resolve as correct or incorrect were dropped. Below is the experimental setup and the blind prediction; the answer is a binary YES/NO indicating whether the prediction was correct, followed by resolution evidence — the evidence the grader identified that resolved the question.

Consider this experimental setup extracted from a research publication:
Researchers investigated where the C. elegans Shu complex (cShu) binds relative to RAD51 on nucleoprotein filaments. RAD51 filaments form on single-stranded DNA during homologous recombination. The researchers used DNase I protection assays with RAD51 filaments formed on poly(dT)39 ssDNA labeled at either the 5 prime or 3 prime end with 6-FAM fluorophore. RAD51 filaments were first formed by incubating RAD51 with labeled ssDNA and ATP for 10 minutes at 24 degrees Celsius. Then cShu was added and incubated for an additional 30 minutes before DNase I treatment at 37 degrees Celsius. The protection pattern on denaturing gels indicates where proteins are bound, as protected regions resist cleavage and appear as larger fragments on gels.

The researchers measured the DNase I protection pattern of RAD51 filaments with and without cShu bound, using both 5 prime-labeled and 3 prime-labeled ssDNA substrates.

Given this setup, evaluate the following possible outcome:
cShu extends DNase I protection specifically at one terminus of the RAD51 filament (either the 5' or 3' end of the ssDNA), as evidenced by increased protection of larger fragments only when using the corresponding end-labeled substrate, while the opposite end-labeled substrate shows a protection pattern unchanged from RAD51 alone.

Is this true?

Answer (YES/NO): NO